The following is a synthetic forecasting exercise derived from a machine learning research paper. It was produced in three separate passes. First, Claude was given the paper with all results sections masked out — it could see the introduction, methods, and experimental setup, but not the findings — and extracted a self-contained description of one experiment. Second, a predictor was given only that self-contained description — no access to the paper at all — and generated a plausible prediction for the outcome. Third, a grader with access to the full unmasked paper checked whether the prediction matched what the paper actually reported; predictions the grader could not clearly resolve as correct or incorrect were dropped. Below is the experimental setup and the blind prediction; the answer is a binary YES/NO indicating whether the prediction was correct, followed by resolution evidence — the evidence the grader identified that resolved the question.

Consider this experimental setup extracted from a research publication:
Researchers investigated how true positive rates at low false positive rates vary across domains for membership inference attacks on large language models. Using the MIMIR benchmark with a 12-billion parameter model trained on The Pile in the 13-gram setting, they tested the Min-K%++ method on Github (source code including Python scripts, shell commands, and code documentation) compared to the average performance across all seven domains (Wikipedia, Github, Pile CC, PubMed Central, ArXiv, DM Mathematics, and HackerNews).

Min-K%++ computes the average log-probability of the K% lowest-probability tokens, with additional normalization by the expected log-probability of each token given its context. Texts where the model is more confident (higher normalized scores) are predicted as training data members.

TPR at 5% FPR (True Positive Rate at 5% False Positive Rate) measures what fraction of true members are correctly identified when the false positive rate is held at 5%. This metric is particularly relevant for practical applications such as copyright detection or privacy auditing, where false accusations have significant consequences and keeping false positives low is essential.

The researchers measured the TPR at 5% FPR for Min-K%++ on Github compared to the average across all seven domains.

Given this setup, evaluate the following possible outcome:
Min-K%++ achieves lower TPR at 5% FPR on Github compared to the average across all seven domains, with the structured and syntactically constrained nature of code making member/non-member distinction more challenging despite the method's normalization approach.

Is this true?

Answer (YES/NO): NO